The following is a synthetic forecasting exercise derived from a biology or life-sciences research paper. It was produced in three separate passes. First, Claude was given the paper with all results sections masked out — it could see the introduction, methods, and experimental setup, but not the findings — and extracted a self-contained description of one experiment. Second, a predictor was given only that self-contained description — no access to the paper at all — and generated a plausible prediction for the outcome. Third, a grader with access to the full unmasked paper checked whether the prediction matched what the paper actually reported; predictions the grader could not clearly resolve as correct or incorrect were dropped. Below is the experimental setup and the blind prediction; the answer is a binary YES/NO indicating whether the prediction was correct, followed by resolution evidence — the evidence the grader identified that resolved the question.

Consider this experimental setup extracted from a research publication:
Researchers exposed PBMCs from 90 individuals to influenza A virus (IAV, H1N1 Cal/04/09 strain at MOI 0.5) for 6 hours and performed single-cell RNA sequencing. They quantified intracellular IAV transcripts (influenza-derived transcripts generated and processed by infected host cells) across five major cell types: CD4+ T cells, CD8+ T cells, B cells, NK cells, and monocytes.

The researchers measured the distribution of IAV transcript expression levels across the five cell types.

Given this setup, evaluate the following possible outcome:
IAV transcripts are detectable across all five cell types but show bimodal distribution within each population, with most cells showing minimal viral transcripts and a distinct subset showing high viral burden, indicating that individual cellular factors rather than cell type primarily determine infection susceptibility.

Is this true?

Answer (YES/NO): NO